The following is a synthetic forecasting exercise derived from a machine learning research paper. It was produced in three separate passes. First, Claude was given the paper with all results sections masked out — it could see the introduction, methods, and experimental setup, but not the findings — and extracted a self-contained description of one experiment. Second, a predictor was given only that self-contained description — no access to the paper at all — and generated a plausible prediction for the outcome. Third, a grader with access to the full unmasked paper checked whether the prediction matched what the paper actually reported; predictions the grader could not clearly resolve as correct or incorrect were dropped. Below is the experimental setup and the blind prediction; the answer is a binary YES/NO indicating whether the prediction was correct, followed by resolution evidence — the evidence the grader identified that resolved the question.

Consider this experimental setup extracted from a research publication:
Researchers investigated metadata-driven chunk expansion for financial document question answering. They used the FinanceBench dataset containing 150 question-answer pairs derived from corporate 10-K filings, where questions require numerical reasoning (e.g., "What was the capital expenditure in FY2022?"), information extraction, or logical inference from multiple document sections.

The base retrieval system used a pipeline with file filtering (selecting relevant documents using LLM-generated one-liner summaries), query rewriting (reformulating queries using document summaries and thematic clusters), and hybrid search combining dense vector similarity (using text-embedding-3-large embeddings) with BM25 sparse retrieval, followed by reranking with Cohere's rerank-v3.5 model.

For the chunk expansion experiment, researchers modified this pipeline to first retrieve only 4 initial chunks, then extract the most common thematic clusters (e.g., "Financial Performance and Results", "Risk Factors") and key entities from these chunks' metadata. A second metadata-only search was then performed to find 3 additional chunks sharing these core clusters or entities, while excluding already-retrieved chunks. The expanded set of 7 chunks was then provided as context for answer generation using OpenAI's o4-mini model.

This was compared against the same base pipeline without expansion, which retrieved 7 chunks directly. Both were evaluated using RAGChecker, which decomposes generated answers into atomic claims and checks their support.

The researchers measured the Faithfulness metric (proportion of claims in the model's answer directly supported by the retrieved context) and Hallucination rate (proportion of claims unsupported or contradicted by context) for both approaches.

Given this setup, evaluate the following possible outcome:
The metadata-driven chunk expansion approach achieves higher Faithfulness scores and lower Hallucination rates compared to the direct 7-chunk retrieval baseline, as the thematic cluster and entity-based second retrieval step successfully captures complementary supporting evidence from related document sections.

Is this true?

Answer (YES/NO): NO